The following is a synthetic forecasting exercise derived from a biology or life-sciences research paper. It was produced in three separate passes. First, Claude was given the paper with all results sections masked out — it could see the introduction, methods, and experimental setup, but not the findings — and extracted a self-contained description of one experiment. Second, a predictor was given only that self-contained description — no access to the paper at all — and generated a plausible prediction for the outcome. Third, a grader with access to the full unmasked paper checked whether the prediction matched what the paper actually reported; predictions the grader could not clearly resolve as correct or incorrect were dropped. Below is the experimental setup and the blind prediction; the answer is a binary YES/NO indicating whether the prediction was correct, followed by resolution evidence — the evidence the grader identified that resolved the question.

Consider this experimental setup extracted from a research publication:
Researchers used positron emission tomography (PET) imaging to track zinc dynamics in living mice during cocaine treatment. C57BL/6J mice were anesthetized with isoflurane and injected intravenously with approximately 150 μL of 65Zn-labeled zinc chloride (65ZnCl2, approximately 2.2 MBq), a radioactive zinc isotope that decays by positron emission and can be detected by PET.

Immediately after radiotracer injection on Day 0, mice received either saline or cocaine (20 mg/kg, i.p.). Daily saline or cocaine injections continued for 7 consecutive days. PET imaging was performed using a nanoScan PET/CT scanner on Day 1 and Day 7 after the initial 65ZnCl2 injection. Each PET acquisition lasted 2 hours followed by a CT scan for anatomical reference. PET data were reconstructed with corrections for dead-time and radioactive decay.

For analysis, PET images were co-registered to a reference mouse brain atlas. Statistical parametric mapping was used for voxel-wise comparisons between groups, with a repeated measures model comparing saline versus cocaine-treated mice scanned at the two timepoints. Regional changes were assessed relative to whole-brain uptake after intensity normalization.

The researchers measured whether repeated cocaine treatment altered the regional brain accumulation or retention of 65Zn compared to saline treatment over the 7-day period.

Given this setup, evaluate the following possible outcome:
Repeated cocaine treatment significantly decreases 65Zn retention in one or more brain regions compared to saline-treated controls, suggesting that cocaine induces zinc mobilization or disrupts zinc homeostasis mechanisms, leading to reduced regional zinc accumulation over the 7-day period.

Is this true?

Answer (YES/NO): YES